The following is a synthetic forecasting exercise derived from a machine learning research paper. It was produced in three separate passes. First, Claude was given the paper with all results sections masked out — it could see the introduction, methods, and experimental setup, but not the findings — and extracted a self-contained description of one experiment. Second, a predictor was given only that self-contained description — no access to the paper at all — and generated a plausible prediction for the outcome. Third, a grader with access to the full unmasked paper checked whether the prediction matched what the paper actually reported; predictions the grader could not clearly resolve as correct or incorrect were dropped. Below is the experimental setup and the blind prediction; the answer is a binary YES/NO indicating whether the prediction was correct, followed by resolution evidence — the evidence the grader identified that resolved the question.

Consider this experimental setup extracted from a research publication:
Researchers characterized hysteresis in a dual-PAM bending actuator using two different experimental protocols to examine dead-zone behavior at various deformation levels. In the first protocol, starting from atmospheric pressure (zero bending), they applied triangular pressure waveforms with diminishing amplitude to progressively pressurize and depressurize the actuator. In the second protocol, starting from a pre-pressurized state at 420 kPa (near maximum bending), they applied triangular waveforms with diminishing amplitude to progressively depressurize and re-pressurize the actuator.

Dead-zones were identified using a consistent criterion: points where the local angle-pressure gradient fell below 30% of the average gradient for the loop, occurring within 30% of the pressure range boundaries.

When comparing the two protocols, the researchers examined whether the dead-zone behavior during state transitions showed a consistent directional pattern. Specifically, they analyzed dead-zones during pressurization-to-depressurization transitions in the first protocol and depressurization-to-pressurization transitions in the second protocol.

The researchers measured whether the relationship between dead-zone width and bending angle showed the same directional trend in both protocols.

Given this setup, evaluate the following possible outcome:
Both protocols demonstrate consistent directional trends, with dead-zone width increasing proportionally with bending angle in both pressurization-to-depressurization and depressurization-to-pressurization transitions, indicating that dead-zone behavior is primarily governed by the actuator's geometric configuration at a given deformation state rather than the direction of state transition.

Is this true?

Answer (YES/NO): NO